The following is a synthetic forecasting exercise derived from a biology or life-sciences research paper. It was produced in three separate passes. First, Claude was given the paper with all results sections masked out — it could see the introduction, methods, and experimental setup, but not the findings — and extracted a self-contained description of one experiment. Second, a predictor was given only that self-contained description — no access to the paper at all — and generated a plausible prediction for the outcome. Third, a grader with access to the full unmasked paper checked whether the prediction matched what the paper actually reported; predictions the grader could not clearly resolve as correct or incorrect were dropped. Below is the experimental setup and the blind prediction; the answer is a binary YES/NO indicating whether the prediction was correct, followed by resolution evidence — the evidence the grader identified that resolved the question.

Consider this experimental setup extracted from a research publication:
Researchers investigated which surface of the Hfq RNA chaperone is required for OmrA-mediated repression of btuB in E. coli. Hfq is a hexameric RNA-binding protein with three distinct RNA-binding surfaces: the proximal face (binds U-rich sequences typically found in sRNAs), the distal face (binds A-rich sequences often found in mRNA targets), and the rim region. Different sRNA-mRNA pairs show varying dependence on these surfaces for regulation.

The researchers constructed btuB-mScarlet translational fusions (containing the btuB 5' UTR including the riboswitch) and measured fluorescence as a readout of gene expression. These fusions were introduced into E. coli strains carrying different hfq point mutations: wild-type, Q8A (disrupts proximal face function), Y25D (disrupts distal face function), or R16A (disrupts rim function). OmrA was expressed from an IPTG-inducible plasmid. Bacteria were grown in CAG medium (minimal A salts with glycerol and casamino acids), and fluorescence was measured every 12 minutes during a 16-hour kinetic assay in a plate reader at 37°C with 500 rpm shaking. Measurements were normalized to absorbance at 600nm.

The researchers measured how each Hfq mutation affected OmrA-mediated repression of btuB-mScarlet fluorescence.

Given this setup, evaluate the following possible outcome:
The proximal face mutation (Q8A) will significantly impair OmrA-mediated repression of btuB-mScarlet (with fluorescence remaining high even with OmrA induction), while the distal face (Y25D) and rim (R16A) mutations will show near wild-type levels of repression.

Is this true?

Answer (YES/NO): NO